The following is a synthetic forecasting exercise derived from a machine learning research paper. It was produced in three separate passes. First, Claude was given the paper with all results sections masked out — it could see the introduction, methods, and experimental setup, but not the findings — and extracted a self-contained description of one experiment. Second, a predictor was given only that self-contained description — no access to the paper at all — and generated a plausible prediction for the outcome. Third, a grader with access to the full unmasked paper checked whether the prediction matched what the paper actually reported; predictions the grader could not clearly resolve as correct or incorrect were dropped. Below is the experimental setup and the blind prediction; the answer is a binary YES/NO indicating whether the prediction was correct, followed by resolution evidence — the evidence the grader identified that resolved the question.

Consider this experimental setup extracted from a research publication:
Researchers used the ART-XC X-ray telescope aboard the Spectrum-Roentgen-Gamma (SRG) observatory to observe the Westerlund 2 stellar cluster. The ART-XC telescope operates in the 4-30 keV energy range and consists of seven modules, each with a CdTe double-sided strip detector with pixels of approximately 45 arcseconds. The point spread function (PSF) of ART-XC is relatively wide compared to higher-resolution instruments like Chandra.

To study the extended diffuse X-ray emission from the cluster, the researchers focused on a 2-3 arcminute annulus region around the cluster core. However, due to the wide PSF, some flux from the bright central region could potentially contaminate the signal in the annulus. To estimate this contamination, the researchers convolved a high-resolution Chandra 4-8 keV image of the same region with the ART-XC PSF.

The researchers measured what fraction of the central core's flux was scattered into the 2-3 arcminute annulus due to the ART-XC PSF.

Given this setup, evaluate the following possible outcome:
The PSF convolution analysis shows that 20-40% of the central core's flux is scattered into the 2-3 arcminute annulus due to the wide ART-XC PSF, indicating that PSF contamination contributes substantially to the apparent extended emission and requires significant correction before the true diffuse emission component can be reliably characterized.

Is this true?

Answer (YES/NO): NO